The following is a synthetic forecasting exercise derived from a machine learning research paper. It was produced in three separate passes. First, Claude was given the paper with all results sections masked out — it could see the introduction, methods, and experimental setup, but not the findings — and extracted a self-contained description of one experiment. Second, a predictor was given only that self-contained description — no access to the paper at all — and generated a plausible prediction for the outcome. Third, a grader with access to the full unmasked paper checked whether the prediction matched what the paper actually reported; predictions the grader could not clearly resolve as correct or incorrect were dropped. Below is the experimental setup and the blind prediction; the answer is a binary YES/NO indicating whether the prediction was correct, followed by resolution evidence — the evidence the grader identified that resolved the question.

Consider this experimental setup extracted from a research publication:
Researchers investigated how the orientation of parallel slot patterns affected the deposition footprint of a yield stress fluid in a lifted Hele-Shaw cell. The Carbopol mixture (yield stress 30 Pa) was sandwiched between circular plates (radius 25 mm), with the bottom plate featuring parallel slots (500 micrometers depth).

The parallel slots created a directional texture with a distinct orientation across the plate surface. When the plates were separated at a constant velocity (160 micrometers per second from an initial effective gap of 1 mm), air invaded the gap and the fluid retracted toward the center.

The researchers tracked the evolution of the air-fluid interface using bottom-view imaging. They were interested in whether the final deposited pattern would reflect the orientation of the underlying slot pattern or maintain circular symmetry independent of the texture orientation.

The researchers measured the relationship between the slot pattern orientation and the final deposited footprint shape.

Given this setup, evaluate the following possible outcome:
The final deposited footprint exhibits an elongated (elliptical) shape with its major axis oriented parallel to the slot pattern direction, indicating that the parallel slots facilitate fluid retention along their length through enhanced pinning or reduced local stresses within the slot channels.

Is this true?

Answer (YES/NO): NO